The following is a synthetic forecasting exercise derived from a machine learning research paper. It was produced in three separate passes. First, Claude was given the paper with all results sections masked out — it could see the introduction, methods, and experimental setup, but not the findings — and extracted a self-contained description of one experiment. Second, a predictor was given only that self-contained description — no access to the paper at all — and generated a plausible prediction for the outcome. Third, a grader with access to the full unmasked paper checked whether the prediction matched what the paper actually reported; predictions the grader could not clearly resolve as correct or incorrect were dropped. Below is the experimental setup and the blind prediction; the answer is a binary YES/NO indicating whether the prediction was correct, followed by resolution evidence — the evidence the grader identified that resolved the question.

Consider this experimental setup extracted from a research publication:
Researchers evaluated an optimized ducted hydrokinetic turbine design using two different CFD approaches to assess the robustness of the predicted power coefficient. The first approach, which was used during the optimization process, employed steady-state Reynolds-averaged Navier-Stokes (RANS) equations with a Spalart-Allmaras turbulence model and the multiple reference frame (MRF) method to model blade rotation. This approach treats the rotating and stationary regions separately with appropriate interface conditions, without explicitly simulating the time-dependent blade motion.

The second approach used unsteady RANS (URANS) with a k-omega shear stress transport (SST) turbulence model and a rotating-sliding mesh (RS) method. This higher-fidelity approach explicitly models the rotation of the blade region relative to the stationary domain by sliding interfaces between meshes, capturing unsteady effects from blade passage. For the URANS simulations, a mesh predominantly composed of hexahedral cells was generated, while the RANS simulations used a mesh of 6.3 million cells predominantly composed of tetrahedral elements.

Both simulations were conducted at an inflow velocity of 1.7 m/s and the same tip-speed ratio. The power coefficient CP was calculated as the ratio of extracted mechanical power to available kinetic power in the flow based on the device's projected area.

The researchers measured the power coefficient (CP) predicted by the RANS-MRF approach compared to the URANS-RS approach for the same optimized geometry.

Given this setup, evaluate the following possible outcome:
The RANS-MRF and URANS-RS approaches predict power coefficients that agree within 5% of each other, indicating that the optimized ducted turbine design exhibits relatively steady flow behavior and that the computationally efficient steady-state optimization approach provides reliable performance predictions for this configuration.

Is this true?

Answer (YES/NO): YES